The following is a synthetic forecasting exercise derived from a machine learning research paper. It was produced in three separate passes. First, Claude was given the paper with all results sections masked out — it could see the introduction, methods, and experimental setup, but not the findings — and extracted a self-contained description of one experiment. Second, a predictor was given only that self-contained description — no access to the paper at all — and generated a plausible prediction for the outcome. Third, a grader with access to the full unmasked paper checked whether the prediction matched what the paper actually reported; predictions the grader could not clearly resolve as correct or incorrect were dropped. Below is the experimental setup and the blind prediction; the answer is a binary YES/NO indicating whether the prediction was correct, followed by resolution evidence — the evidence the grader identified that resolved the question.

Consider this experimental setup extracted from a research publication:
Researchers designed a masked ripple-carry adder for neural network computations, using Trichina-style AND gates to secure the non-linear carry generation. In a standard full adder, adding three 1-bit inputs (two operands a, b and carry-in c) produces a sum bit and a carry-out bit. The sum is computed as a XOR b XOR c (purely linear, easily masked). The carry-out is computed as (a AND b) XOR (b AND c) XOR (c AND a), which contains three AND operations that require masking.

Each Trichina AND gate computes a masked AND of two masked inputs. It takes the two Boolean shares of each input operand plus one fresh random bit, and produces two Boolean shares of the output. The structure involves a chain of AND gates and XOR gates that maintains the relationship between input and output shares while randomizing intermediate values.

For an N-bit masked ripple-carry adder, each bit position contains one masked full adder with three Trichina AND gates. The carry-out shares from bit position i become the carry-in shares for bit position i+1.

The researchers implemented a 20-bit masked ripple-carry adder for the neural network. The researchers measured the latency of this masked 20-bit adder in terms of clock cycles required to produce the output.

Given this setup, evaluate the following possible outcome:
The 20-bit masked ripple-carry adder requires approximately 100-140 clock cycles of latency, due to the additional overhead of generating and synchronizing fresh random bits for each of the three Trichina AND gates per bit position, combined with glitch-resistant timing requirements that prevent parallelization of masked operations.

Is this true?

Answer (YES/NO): YES